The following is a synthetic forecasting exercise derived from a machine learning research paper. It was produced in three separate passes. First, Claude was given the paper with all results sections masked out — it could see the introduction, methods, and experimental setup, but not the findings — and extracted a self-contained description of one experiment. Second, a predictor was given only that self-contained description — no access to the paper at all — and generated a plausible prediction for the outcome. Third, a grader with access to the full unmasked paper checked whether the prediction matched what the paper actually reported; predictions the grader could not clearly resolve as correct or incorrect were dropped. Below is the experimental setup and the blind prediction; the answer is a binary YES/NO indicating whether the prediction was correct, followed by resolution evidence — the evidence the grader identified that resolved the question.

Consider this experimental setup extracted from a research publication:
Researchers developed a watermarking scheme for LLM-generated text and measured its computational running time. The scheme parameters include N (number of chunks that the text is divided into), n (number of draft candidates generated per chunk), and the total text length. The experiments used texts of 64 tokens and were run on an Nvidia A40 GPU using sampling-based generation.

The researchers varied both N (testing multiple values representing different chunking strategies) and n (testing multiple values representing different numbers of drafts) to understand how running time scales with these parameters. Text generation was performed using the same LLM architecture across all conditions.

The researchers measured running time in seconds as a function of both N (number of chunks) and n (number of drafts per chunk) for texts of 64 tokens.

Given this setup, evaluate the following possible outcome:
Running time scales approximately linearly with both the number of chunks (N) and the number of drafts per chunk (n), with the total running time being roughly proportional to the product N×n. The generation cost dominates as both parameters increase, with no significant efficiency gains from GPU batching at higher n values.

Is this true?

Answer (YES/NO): NO